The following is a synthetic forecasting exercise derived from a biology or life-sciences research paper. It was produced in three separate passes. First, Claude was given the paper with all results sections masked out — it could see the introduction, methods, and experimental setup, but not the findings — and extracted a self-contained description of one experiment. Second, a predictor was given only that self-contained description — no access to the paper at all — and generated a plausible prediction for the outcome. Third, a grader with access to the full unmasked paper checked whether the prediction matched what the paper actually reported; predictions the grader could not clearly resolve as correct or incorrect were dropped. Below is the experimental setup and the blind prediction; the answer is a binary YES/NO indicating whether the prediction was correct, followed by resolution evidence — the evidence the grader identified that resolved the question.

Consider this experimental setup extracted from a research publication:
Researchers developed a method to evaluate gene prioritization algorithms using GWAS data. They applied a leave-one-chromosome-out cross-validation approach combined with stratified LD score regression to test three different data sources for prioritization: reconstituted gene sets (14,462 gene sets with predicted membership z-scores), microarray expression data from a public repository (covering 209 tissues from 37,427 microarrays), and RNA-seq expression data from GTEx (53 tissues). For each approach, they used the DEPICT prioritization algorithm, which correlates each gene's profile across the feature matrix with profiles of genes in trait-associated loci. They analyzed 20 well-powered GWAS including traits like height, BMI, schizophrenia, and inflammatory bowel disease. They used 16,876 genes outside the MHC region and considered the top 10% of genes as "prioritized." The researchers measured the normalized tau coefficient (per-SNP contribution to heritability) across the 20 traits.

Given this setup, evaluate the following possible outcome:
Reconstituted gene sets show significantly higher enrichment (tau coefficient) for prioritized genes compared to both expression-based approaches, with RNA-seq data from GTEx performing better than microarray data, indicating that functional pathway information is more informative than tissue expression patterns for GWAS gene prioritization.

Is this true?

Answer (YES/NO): NO